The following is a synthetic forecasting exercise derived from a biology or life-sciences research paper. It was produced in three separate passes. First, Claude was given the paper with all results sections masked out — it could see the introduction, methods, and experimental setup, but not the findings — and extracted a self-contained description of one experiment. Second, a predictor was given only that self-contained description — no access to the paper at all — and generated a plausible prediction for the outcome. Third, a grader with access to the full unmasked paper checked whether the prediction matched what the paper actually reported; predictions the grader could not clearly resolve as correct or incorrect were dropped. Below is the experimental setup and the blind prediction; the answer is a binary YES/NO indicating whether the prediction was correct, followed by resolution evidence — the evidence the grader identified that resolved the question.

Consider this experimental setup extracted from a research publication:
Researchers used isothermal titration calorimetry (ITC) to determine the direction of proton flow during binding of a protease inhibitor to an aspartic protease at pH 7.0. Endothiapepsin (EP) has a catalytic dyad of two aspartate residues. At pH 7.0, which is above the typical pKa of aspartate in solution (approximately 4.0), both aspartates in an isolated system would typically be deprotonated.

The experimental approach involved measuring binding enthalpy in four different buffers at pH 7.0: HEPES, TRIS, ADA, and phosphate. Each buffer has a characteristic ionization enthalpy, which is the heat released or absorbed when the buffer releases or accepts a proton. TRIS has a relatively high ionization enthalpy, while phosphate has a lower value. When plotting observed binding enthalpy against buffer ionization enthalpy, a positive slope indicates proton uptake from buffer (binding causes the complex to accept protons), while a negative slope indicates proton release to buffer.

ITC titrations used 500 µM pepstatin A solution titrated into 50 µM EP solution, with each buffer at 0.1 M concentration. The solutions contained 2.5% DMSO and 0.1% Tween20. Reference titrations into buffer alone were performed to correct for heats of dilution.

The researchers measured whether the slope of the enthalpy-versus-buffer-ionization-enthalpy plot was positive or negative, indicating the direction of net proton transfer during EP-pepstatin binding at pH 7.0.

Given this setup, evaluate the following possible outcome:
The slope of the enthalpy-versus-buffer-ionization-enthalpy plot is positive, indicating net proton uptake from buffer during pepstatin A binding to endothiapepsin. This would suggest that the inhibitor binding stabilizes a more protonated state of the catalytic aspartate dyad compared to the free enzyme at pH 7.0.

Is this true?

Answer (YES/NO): YES